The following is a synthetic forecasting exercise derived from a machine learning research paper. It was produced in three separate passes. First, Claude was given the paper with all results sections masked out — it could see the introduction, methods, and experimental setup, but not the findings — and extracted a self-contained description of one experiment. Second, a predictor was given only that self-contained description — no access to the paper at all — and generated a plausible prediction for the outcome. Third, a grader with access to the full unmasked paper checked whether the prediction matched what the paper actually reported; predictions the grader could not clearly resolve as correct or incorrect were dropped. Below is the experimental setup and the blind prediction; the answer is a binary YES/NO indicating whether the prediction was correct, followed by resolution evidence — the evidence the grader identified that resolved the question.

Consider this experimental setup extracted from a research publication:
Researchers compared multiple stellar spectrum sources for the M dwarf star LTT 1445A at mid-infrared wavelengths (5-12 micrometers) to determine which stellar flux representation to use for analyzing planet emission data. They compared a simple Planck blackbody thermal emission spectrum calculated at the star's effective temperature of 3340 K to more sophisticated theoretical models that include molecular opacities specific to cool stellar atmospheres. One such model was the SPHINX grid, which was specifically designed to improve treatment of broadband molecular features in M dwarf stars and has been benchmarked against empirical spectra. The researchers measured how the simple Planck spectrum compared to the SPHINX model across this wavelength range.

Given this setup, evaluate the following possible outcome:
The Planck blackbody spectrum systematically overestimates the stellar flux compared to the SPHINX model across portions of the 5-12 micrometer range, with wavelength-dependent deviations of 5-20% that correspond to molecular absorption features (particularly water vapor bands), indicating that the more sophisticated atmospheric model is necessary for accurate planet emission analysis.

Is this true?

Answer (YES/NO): NO